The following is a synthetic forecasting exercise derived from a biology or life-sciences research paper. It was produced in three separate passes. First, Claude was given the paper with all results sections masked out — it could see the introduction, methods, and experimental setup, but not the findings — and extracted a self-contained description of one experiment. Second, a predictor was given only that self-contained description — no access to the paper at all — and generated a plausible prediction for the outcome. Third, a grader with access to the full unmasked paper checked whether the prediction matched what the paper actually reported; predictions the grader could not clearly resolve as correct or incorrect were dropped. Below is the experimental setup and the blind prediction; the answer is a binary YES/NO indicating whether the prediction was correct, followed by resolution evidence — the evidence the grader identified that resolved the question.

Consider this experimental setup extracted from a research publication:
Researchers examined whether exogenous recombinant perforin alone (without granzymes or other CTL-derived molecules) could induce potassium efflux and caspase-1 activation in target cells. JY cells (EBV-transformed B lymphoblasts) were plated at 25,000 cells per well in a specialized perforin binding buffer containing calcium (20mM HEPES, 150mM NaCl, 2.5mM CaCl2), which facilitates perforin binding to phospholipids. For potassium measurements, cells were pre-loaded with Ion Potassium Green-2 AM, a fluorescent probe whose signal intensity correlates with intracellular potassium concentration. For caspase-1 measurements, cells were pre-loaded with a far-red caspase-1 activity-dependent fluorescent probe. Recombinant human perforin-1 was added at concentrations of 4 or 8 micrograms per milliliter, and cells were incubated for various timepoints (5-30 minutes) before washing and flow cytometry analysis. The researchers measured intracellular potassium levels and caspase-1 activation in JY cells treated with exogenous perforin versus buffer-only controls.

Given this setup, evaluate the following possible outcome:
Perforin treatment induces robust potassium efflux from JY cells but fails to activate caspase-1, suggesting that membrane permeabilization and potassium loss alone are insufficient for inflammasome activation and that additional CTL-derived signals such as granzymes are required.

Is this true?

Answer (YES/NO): NO